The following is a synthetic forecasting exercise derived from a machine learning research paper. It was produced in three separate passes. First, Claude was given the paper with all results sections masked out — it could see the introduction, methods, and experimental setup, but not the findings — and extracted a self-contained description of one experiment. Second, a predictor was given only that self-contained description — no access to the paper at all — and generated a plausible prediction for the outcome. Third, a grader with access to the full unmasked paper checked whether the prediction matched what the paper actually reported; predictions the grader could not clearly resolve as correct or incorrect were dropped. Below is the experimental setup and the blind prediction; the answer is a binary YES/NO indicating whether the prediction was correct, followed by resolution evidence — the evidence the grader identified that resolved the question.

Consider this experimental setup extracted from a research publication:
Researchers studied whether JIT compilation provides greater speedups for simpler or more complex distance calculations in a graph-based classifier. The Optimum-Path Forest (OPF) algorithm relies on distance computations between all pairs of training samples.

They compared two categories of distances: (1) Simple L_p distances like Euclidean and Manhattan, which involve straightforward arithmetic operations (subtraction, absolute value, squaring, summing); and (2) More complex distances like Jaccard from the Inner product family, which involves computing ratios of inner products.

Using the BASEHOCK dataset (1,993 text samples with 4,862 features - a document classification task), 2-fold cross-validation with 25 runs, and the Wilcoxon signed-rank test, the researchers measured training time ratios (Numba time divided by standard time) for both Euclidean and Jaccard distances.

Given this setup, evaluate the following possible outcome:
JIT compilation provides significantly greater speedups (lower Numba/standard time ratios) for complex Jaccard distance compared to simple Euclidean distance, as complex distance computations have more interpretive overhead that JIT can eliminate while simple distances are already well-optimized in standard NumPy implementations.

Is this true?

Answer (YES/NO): YES